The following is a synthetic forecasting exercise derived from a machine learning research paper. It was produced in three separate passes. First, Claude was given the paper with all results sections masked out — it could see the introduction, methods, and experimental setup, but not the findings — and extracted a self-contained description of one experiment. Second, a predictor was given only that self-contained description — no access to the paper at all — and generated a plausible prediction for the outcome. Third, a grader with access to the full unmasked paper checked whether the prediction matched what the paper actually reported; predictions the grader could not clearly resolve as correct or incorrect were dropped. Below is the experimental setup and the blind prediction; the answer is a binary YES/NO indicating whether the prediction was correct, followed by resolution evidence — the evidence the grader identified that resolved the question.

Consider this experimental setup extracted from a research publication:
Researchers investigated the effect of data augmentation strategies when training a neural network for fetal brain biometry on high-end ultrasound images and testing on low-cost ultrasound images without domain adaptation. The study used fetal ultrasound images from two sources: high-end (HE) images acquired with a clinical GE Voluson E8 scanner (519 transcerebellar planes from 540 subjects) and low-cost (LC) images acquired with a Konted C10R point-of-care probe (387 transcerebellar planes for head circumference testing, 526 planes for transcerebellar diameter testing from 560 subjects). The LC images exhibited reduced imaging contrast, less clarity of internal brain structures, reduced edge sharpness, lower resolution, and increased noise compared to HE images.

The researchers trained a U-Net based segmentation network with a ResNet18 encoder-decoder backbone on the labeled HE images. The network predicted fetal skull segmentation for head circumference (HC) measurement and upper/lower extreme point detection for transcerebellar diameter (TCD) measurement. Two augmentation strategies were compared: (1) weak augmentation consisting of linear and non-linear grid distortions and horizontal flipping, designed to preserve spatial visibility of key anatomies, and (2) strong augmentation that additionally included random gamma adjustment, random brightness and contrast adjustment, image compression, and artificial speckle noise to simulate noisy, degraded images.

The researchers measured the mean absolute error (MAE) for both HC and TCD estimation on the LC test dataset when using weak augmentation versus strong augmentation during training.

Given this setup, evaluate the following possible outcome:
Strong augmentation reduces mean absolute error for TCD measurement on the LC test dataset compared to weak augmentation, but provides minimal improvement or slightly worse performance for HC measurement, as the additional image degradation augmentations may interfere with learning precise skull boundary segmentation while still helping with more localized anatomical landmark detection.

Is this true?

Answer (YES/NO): NO